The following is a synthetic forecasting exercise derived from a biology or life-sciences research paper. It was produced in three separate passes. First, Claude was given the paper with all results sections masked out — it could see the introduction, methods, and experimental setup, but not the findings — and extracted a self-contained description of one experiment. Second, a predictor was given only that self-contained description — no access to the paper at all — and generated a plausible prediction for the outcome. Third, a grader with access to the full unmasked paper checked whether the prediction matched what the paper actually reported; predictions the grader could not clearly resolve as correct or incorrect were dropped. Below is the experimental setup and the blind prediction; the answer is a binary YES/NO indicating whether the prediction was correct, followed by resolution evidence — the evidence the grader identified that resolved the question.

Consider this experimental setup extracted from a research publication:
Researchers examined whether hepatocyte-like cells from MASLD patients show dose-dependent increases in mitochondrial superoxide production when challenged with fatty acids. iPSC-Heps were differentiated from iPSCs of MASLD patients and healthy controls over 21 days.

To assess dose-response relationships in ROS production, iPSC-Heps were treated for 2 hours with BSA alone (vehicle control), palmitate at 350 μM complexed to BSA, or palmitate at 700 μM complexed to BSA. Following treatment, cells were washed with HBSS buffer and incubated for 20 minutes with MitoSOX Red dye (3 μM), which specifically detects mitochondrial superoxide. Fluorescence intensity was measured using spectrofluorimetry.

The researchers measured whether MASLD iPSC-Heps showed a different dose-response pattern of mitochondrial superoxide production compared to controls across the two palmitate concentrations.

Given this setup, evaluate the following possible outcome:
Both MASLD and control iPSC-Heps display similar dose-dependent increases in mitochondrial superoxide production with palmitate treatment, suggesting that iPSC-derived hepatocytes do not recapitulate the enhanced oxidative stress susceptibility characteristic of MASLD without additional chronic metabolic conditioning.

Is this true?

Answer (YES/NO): NO